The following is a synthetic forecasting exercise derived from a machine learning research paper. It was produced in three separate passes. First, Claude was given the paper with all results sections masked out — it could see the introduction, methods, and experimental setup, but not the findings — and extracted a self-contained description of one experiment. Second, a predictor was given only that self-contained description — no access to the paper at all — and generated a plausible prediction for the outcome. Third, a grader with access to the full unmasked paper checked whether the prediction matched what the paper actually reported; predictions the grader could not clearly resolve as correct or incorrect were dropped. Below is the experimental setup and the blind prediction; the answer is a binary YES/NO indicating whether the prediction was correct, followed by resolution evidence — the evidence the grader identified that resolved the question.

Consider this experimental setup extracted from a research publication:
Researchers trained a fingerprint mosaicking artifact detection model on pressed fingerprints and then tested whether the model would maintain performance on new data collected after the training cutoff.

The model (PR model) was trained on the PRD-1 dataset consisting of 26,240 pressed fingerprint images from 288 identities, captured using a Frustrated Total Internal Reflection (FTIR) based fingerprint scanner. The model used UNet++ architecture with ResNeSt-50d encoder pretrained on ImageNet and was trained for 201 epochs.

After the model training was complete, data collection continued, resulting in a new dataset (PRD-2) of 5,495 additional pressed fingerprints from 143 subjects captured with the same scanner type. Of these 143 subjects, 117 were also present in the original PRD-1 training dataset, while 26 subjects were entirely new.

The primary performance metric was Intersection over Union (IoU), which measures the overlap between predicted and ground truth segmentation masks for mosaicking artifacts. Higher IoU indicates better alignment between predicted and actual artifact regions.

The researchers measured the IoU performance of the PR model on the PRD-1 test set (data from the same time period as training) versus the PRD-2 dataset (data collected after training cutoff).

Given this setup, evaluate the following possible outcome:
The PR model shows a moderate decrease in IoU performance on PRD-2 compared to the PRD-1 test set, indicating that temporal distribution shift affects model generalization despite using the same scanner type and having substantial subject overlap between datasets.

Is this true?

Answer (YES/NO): NO